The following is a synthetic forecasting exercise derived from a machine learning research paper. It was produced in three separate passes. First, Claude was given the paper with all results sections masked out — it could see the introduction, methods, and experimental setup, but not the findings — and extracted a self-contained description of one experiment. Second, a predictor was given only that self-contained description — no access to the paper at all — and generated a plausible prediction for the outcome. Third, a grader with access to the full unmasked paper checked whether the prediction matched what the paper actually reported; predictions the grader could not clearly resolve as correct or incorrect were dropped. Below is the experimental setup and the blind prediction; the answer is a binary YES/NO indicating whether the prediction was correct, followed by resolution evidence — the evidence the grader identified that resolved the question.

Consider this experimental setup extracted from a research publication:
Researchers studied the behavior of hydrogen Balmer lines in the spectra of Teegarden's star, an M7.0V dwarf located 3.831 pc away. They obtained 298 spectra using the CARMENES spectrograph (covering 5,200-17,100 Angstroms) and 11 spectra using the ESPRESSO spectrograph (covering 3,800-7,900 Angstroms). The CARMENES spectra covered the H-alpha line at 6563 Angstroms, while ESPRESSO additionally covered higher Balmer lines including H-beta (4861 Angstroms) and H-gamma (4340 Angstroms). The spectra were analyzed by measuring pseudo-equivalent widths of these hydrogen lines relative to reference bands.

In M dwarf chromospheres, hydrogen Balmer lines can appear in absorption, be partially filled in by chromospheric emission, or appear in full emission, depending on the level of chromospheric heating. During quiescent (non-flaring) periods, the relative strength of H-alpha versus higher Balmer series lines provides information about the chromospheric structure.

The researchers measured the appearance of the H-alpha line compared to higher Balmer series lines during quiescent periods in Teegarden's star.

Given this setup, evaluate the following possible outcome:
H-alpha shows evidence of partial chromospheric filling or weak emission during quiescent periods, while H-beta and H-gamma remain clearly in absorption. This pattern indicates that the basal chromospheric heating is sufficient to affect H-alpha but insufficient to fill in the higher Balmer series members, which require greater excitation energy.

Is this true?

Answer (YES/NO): NO